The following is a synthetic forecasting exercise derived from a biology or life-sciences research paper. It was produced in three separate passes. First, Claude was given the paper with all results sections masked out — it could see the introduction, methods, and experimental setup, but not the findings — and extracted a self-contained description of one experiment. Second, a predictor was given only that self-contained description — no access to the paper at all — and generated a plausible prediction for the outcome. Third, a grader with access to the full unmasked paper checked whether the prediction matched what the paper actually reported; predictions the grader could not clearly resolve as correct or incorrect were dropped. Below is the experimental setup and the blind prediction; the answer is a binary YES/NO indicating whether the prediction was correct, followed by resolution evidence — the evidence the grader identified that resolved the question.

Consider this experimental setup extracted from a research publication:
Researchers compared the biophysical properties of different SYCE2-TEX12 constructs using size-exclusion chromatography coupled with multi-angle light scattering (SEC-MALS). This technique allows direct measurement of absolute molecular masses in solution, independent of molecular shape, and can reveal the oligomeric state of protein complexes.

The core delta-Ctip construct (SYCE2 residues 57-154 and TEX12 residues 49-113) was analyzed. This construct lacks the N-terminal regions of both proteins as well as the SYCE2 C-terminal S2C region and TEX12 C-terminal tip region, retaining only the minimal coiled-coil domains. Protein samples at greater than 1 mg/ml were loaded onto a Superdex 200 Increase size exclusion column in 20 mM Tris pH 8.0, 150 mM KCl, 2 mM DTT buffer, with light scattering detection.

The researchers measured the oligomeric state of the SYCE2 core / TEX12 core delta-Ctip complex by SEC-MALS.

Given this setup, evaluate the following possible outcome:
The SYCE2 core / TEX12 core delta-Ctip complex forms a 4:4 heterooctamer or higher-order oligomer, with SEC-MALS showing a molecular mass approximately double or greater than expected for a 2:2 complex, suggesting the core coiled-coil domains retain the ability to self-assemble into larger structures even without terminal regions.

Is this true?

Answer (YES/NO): NO